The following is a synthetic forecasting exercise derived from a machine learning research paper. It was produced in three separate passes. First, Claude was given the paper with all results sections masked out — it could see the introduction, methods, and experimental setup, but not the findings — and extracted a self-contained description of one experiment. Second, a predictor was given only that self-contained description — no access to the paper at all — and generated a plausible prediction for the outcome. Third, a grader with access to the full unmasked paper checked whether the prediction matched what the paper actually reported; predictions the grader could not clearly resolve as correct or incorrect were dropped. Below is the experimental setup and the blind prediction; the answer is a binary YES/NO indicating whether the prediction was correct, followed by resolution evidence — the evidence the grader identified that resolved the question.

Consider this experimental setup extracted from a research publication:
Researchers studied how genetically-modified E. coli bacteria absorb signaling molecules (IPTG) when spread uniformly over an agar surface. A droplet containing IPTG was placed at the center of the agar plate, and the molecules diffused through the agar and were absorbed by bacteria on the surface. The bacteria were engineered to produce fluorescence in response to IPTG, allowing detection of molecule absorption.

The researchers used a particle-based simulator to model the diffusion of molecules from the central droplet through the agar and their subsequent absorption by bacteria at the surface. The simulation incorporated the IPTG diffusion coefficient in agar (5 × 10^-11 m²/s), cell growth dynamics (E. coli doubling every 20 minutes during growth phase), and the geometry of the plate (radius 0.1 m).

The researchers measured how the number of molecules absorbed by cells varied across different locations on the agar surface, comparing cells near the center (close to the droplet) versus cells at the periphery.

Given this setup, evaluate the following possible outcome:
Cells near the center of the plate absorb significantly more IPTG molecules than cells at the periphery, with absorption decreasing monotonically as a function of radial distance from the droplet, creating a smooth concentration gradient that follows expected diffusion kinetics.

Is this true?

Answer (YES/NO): NO